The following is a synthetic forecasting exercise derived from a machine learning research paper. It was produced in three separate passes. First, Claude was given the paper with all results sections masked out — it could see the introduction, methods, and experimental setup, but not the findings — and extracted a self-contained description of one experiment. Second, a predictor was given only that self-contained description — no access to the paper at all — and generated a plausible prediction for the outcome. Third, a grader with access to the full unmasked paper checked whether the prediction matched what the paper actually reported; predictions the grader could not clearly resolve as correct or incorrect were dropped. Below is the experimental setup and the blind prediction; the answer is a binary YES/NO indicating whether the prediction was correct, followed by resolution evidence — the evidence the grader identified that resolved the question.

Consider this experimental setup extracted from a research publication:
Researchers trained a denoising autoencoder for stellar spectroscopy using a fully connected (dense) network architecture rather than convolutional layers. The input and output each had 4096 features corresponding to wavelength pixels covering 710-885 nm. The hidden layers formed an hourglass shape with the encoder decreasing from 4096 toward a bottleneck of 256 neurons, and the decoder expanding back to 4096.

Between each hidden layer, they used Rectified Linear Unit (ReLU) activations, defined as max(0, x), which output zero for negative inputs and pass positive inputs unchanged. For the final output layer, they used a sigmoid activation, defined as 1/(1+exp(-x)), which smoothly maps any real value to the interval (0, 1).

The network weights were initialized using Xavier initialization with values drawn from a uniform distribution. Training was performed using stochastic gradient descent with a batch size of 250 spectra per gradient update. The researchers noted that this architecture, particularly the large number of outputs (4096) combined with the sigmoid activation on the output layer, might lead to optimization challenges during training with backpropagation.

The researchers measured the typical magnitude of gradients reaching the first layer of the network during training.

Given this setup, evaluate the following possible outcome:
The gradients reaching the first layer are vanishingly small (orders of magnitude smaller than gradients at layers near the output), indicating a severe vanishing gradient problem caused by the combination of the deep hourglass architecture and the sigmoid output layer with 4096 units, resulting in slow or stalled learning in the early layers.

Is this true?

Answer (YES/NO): YES